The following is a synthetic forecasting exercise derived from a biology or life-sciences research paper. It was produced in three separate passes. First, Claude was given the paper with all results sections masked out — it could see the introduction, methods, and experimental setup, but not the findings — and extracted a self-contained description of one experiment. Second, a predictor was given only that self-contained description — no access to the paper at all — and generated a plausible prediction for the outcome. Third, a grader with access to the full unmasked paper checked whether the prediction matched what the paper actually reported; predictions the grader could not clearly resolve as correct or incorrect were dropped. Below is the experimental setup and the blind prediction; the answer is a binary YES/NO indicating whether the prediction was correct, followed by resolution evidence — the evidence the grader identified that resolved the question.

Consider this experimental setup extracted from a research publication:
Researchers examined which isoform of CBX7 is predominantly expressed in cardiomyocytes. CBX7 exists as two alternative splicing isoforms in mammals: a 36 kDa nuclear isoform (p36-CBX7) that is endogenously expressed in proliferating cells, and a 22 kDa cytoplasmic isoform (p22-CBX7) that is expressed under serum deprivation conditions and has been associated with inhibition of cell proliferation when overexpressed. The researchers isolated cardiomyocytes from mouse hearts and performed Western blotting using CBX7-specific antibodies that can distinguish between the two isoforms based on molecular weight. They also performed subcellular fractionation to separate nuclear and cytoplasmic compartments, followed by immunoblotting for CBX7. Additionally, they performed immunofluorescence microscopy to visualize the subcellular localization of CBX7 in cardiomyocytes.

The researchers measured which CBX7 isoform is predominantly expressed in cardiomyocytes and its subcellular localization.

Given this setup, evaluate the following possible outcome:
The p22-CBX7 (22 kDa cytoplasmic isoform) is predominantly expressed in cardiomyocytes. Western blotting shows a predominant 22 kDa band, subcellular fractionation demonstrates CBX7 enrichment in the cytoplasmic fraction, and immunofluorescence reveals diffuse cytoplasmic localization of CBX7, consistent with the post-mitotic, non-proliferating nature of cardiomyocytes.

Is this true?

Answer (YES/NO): NO